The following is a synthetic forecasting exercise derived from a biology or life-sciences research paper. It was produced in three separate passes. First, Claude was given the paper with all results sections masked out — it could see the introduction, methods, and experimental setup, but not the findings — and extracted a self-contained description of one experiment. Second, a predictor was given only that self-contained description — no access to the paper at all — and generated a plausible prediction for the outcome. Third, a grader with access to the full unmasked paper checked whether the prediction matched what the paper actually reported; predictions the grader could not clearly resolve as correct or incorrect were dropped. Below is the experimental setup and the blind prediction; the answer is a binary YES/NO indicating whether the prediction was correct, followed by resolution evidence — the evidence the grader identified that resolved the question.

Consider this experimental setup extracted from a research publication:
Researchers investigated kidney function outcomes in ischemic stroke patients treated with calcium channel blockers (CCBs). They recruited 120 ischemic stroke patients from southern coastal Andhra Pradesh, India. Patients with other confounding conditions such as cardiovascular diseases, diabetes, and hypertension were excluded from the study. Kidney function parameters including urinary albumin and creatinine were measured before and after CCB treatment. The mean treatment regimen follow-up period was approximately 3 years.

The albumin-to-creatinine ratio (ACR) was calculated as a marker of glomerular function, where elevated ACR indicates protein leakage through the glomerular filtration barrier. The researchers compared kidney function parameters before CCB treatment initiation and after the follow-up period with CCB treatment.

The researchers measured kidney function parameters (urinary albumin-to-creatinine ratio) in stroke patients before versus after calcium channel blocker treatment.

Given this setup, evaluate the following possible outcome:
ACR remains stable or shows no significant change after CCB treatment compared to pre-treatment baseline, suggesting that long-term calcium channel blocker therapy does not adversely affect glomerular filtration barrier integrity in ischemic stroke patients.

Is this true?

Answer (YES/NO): NO